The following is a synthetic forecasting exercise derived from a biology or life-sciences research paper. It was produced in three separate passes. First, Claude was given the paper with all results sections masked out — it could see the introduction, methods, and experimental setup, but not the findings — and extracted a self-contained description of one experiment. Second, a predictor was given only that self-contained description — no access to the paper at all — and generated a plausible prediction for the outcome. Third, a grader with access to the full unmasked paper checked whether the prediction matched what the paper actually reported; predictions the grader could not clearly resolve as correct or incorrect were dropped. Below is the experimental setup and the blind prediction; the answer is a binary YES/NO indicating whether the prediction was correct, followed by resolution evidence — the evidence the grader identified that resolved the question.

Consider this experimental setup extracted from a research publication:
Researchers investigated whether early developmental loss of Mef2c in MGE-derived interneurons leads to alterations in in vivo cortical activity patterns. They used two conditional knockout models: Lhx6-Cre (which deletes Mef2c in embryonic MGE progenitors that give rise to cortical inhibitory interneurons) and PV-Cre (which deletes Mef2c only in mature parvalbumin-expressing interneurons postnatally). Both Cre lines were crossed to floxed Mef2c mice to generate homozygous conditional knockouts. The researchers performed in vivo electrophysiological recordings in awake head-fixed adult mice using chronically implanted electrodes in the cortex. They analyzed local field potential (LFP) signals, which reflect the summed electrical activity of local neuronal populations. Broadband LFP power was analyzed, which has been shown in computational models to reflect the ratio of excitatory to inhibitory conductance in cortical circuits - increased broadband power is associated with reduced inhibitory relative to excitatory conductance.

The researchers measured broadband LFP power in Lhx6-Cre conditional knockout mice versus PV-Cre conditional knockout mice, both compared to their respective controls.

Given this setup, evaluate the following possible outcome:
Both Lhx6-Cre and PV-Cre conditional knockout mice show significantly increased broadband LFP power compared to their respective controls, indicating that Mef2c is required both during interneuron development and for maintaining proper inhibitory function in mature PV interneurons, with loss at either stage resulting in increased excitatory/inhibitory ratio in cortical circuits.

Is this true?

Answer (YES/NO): NO